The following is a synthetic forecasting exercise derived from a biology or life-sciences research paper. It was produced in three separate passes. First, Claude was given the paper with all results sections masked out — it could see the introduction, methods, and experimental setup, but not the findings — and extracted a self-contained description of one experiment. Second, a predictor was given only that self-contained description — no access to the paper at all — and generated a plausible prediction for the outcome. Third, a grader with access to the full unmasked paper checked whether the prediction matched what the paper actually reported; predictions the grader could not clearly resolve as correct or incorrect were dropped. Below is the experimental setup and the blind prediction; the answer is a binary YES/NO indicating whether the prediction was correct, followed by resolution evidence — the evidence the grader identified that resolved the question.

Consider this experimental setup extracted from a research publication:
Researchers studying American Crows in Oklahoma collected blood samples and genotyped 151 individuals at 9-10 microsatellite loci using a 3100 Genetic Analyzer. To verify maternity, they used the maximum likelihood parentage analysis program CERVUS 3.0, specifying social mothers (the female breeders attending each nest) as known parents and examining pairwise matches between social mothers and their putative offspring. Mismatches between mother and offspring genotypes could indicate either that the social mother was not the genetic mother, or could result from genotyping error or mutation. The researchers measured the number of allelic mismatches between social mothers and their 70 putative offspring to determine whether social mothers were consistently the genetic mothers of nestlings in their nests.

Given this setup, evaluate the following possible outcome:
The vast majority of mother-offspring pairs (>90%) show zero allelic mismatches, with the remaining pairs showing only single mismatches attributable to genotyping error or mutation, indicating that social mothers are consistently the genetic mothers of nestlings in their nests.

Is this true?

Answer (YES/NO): NO